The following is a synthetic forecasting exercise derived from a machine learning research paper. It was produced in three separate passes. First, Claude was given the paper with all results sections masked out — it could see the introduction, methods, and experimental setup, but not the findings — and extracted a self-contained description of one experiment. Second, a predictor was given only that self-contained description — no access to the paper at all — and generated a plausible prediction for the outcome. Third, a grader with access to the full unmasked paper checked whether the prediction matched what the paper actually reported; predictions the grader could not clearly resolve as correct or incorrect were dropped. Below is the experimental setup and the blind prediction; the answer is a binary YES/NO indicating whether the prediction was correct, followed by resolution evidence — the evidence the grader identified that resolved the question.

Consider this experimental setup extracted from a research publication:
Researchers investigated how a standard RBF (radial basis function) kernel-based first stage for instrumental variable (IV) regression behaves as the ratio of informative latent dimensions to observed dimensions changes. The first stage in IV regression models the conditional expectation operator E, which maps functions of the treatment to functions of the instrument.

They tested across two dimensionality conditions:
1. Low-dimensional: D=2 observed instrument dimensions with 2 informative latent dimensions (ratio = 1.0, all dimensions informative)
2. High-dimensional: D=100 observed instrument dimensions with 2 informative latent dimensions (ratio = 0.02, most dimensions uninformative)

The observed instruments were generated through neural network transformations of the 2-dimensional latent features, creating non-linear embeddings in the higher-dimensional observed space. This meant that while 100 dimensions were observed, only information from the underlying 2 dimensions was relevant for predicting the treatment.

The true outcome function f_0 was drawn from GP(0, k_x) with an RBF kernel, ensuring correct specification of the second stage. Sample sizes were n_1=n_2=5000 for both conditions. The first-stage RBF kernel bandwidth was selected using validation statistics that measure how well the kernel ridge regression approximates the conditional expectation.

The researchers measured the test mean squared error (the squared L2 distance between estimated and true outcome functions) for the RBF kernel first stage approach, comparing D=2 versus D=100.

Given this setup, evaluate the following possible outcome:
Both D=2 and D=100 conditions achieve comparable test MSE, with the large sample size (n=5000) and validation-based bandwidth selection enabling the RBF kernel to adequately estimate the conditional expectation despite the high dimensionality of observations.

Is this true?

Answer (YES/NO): NO